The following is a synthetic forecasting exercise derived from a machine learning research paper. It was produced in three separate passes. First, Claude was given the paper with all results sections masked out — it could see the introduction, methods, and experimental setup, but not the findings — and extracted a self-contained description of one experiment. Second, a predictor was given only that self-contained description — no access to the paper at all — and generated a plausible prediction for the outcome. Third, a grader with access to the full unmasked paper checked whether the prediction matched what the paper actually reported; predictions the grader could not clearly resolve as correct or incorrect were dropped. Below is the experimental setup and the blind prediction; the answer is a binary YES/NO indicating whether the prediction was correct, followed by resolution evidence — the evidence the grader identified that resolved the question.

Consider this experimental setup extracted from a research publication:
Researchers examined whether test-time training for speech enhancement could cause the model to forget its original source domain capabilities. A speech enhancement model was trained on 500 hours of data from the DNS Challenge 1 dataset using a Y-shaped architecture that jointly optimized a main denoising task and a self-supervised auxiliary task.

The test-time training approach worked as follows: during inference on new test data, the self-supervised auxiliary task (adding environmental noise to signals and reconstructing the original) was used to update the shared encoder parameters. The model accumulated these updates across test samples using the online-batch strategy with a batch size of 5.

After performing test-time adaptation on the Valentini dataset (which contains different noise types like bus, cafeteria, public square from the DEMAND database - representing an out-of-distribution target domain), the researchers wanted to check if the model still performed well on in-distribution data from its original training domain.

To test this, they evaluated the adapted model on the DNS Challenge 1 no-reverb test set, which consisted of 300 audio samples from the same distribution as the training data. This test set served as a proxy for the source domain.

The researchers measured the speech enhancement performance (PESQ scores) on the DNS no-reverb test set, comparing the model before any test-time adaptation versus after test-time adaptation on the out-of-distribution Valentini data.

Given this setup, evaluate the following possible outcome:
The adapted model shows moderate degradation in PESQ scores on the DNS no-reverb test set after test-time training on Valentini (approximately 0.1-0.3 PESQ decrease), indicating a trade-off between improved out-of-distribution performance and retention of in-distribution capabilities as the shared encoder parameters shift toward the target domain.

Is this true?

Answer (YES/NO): NO